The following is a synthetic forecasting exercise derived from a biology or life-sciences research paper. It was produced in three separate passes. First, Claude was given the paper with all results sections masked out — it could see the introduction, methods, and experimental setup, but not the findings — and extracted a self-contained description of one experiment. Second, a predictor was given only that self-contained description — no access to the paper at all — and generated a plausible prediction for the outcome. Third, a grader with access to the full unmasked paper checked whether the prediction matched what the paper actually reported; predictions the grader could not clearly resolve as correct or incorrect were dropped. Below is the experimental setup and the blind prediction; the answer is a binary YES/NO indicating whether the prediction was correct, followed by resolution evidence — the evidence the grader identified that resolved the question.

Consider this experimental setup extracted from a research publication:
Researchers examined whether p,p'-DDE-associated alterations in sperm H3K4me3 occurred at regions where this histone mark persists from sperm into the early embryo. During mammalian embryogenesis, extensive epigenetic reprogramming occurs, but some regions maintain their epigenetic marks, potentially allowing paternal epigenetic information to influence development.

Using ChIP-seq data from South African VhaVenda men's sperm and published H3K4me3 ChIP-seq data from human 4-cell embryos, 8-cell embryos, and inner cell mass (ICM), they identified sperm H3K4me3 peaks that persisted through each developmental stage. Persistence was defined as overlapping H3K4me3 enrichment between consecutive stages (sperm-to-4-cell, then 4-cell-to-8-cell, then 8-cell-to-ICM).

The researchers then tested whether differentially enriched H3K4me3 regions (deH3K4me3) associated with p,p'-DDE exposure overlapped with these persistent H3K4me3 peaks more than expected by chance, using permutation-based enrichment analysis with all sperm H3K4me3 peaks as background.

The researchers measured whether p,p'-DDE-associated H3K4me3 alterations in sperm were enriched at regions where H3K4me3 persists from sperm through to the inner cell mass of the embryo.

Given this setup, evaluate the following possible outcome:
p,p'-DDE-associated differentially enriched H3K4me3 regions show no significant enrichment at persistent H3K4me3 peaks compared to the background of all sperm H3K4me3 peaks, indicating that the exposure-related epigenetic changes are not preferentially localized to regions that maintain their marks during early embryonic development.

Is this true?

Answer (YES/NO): NO